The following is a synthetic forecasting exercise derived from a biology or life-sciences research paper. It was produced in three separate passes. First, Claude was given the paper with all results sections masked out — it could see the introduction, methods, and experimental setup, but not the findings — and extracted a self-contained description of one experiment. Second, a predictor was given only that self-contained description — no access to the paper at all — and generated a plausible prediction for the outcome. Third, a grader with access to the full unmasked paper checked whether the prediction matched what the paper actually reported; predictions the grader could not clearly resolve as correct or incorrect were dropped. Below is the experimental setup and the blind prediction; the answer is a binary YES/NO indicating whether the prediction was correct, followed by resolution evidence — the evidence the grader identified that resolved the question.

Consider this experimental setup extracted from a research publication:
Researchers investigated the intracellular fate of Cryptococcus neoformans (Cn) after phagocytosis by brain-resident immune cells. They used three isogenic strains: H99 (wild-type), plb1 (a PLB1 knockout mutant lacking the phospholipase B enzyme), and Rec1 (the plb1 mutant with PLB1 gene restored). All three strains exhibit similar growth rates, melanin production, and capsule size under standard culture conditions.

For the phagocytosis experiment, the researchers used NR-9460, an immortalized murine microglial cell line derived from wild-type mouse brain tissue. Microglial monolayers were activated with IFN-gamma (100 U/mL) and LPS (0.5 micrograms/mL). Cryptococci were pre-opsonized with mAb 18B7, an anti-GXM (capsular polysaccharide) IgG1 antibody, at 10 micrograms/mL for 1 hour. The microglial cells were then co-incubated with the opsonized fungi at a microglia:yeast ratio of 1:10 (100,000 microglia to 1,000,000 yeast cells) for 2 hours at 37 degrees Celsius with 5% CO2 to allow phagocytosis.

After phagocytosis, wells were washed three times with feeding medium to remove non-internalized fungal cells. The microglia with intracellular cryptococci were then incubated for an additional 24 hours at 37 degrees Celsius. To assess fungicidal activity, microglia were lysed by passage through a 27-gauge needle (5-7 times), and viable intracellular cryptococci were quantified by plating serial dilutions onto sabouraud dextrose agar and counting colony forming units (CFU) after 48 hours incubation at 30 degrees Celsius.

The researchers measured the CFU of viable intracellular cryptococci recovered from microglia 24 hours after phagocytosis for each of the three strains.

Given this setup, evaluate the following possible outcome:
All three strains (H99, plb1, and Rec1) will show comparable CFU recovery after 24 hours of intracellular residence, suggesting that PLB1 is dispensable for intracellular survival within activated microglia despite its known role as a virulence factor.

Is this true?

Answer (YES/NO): NO